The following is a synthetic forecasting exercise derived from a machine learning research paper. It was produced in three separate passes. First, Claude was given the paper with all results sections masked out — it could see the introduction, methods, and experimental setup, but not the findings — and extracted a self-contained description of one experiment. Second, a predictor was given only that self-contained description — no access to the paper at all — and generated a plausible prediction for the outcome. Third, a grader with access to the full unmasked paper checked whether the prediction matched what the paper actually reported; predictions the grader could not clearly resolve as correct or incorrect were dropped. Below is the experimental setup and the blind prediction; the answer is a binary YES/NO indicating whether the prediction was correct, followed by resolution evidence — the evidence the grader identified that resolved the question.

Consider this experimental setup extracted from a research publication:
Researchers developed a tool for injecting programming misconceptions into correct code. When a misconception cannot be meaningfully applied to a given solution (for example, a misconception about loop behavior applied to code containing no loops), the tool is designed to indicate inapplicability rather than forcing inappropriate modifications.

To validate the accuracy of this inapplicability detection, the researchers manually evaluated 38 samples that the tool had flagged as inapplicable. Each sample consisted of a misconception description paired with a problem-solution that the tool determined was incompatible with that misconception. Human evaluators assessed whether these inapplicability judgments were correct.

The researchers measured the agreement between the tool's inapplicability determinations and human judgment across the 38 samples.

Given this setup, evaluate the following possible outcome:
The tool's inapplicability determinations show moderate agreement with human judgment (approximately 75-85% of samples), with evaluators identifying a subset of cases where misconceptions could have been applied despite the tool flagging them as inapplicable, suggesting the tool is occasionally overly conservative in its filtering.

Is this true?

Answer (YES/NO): NO